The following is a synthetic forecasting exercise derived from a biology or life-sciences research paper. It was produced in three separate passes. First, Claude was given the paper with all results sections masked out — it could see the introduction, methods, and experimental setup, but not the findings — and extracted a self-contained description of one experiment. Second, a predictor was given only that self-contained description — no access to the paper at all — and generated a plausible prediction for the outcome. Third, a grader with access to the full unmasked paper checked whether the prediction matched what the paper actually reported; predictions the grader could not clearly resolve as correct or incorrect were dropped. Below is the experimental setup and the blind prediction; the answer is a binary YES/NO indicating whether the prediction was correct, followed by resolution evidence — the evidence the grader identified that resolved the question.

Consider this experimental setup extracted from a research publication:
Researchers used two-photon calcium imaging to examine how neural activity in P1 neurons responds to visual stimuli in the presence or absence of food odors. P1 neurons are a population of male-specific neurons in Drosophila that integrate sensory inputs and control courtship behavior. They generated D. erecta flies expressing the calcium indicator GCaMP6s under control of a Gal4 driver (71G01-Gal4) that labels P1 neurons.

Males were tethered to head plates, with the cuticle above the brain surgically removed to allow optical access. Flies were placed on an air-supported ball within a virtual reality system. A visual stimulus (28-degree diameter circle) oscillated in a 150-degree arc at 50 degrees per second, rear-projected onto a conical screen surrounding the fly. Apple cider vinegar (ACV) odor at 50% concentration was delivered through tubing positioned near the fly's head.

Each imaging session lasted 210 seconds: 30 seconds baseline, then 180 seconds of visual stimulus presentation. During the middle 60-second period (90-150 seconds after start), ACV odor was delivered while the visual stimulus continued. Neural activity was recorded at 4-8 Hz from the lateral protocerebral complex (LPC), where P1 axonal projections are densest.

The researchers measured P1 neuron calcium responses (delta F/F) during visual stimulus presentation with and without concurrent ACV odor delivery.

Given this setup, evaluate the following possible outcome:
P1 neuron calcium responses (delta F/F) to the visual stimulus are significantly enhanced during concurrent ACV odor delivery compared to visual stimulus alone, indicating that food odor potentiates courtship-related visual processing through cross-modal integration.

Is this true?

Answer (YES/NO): NO